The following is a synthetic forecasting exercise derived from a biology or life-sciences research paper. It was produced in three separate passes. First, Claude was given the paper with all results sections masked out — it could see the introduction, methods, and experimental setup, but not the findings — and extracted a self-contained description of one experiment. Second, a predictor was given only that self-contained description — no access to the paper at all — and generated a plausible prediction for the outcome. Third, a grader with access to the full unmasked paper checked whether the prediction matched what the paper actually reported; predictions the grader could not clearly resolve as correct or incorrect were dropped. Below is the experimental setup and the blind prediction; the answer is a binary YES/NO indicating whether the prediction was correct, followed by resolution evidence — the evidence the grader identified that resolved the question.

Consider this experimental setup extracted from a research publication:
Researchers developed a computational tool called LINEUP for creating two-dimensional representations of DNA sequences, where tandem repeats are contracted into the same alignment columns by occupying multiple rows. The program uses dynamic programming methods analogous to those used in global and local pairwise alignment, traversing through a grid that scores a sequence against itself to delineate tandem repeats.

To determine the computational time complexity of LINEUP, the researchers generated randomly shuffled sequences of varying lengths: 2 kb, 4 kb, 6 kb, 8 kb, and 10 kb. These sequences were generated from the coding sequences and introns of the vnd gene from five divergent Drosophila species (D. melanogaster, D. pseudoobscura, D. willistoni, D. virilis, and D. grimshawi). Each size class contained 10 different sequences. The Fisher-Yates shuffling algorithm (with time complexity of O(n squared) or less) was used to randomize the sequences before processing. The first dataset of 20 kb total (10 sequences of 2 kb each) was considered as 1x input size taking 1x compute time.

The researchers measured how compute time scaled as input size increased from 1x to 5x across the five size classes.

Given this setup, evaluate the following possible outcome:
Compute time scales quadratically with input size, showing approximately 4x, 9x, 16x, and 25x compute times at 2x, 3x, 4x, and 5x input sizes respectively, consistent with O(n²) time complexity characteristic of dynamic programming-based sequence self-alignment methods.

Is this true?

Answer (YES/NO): NO